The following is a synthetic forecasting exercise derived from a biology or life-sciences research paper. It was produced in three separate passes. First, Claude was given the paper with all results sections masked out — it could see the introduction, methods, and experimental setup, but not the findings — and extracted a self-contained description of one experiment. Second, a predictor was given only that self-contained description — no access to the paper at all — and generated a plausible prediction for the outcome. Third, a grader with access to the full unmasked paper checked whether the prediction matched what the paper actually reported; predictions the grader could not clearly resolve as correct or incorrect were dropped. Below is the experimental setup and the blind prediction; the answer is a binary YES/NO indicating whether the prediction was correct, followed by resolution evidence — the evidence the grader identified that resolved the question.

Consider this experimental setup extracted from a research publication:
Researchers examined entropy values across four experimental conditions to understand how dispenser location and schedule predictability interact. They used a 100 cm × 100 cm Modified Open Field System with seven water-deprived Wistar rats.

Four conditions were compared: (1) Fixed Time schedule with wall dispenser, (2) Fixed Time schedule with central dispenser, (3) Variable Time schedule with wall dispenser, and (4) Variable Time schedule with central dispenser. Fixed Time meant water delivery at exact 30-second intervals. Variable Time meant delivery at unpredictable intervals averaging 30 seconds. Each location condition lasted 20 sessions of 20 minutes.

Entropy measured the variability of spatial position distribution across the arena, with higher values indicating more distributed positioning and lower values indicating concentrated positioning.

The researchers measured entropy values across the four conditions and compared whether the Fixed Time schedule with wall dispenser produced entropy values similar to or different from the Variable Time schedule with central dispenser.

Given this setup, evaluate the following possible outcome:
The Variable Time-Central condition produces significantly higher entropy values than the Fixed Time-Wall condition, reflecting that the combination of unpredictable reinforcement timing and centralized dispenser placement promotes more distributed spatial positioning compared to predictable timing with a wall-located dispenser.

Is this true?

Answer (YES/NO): NO